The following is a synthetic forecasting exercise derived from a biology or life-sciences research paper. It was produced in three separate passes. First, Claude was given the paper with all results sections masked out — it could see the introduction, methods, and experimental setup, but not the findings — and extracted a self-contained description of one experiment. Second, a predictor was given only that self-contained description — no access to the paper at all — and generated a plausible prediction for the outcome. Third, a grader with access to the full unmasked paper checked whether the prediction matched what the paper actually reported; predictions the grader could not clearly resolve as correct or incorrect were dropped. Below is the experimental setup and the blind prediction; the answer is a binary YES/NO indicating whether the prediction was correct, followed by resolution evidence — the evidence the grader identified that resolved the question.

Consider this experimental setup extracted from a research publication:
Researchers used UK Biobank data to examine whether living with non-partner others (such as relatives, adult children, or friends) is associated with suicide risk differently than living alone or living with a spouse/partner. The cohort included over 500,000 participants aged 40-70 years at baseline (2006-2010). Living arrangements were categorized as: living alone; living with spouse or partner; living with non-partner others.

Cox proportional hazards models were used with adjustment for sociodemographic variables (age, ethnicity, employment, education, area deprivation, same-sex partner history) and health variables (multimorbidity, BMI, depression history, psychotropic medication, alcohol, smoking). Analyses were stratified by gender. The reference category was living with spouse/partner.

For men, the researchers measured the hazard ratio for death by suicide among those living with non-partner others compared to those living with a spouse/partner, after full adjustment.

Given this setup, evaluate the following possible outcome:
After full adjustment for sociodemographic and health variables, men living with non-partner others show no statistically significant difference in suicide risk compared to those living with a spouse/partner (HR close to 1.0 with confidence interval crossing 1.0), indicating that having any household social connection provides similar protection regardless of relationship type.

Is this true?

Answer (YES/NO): NO